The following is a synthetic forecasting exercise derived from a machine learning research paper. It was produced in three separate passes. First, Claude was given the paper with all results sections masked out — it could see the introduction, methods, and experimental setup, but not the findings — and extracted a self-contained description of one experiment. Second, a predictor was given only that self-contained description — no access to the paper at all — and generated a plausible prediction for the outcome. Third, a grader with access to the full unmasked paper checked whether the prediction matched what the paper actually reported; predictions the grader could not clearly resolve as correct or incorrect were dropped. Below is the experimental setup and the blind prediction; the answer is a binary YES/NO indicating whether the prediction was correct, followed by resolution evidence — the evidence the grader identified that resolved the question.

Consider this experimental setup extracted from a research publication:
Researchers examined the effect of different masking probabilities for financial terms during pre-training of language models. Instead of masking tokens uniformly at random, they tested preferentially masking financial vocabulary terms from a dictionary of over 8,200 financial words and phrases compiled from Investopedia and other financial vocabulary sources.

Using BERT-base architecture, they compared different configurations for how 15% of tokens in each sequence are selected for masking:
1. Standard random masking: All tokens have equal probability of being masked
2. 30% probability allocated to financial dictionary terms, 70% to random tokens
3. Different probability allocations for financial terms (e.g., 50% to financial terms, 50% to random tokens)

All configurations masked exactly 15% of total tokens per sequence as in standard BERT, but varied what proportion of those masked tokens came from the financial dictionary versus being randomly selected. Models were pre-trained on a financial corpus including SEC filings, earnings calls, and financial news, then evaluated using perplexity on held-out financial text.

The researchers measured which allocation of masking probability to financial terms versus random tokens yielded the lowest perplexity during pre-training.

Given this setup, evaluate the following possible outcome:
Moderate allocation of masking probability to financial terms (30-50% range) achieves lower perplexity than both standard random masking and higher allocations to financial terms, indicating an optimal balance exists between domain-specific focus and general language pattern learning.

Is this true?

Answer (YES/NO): NO